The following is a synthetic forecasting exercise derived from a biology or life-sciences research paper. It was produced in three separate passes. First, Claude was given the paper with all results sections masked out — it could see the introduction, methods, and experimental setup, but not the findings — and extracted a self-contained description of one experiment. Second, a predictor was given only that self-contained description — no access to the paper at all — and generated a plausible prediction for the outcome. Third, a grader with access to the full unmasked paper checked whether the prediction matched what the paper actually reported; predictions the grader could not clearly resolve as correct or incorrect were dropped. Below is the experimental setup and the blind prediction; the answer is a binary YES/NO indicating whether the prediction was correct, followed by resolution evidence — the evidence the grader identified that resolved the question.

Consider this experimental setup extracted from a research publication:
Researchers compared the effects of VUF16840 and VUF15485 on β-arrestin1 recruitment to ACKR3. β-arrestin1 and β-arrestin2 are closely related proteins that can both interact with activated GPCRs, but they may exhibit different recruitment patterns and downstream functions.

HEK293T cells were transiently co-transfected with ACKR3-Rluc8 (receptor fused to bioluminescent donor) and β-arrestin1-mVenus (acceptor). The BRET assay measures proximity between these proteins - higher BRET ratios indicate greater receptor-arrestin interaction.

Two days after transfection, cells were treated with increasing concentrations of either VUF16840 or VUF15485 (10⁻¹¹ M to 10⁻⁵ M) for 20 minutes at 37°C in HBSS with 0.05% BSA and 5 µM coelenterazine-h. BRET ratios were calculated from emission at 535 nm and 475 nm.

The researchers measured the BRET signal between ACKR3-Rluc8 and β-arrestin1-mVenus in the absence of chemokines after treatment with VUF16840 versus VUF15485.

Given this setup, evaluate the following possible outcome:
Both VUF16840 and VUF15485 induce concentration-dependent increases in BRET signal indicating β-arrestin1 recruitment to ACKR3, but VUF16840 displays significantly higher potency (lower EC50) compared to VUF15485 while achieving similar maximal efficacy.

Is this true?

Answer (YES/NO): NO